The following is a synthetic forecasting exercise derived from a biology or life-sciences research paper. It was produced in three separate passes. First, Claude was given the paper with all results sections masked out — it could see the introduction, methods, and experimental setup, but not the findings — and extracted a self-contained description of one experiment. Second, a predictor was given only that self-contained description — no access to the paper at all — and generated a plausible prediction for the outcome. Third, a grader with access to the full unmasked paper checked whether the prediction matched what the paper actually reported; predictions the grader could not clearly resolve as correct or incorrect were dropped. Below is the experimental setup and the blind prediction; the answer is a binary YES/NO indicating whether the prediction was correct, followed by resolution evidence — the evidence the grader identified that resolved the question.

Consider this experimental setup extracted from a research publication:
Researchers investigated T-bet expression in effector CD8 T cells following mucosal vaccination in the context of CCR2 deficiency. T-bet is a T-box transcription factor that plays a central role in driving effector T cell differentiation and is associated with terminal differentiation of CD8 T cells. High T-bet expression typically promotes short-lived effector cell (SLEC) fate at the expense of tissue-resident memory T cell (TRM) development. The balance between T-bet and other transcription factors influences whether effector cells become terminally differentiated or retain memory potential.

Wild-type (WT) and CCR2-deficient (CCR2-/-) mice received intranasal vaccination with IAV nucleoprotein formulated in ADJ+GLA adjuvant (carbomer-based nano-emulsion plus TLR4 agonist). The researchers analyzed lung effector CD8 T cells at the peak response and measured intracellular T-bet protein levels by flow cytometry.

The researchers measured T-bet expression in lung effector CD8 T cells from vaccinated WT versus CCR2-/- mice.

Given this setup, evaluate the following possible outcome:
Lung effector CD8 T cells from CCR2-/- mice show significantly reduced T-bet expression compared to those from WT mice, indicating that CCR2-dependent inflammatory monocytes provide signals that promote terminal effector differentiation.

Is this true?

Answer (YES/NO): YES